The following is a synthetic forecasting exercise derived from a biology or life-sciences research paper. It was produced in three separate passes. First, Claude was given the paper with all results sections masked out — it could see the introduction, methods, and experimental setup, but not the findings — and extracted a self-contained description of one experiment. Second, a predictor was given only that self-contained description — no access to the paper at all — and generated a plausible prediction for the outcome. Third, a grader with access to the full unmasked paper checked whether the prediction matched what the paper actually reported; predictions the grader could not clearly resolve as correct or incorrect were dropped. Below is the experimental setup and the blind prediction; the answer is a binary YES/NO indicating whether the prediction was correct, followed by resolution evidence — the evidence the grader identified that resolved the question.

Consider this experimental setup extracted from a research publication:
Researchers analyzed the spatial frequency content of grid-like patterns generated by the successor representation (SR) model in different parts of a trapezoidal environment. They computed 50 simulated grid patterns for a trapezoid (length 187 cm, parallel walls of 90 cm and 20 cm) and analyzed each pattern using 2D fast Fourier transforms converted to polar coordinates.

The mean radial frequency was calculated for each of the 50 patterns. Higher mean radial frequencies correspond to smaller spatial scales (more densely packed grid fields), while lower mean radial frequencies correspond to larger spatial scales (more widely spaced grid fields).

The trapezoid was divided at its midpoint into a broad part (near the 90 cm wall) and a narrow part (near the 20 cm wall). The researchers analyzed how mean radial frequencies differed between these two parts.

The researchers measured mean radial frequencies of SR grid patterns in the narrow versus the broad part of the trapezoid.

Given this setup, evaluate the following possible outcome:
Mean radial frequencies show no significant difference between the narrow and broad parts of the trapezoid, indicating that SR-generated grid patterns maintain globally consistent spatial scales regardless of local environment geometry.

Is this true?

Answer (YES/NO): NO